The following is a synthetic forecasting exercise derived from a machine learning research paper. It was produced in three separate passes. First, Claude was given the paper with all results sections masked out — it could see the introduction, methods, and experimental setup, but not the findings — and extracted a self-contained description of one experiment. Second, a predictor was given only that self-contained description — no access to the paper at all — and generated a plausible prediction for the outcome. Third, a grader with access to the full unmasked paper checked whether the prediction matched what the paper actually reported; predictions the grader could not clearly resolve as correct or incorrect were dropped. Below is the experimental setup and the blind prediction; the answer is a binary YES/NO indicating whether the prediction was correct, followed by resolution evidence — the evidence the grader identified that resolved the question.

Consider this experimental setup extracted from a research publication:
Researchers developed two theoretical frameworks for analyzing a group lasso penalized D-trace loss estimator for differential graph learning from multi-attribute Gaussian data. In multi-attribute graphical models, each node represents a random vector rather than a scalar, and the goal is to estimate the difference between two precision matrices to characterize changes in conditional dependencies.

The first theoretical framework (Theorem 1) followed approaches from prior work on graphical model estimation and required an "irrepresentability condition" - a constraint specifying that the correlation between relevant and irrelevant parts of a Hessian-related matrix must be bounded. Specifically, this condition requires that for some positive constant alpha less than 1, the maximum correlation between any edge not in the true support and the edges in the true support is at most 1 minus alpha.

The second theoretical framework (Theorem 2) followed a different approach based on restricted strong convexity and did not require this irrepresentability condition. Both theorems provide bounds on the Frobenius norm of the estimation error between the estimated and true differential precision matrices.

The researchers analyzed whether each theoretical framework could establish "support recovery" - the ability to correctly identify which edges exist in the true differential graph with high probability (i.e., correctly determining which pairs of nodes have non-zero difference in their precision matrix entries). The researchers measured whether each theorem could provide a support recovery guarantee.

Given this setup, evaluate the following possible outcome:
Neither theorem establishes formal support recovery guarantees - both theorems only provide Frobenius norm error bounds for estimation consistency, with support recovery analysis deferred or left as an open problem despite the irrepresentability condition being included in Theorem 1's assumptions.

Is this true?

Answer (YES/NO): NO